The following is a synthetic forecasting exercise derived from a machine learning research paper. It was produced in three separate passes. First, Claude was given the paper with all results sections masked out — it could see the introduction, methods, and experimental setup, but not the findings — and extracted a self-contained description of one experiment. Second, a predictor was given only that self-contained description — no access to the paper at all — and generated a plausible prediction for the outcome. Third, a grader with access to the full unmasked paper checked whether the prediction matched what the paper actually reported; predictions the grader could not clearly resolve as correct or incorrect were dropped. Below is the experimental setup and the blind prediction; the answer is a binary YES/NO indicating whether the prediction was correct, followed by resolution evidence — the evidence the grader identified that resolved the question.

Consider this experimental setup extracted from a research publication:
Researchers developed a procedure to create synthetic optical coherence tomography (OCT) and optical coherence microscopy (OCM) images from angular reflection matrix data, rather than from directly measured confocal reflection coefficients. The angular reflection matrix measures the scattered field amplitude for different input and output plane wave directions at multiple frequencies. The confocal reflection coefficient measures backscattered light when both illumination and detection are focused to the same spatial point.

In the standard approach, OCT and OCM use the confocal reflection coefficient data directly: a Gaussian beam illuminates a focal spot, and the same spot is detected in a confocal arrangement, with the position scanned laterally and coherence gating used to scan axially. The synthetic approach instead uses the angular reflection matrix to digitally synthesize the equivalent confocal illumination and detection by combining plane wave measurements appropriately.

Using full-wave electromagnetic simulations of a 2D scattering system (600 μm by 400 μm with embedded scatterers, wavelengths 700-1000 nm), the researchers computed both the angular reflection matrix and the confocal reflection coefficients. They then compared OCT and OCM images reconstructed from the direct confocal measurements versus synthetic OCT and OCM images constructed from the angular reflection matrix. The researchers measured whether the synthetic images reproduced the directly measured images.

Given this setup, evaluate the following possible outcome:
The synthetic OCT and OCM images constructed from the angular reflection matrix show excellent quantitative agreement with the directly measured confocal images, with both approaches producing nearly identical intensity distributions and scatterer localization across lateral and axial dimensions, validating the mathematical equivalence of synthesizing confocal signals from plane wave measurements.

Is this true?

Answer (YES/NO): YES